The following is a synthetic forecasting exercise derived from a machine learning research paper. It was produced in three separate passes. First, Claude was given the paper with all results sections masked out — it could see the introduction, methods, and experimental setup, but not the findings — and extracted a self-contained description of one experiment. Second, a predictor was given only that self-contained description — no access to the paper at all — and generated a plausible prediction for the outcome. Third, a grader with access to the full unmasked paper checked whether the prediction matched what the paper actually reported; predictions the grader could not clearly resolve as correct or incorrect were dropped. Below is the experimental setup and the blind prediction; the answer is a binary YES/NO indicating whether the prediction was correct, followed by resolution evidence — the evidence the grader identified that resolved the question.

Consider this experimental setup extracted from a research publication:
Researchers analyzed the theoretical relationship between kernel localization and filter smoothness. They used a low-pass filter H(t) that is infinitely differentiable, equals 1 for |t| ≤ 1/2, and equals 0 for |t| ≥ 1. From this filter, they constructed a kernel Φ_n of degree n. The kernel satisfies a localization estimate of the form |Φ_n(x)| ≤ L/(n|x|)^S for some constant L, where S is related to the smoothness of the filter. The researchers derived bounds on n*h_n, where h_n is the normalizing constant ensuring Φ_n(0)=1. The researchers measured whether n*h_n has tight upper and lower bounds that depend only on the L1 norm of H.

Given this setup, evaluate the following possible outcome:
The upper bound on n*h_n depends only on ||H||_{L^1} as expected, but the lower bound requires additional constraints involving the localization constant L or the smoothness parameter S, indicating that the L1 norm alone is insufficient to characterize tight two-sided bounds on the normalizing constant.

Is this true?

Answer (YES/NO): NO